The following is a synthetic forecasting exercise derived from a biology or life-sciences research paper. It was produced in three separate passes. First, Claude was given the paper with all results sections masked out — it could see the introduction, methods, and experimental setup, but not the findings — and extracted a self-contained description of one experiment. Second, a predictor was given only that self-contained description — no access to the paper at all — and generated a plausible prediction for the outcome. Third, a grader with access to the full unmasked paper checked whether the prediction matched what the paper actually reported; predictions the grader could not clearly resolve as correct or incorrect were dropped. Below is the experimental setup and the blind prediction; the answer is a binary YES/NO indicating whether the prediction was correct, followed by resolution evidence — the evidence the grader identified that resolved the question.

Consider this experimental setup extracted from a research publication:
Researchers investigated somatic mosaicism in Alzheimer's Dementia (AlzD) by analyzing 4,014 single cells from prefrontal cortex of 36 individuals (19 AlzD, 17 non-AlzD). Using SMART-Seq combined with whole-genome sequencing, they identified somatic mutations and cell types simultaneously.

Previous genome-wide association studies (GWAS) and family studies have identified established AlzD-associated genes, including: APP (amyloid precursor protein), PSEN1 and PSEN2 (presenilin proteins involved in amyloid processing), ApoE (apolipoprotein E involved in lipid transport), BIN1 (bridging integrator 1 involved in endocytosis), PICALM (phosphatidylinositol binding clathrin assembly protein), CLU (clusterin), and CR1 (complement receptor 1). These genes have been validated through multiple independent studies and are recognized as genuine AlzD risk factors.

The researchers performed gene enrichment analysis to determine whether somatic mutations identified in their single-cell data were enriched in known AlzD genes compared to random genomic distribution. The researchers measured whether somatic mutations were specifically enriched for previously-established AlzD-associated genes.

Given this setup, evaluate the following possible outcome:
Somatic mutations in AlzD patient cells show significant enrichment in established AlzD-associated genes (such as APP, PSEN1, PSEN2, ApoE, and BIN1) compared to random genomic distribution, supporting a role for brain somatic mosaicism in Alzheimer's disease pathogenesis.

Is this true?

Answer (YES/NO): YES